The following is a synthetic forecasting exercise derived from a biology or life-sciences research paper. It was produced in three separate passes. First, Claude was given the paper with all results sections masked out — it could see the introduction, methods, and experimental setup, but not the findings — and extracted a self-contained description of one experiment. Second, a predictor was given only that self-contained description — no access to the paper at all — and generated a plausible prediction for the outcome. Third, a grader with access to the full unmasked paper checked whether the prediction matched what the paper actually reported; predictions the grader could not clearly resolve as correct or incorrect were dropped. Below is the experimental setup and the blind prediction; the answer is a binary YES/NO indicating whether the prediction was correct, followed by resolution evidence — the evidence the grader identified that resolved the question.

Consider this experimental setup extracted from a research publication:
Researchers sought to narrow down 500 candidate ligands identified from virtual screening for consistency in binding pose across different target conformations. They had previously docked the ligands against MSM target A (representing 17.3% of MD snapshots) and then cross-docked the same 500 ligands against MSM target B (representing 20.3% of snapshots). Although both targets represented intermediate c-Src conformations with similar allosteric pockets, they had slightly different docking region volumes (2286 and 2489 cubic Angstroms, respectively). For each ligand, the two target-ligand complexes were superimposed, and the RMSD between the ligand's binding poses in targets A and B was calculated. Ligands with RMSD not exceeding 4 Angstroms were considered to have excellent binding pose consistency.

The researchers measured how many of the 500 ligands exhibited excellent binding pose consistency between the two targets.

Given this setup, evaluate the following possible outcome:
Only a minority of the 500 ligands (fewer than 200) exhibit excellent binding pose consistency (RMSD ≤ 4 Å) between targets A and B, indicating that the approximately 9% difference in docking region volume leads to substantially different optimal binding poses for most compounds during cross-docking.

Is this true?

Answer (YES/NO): NO